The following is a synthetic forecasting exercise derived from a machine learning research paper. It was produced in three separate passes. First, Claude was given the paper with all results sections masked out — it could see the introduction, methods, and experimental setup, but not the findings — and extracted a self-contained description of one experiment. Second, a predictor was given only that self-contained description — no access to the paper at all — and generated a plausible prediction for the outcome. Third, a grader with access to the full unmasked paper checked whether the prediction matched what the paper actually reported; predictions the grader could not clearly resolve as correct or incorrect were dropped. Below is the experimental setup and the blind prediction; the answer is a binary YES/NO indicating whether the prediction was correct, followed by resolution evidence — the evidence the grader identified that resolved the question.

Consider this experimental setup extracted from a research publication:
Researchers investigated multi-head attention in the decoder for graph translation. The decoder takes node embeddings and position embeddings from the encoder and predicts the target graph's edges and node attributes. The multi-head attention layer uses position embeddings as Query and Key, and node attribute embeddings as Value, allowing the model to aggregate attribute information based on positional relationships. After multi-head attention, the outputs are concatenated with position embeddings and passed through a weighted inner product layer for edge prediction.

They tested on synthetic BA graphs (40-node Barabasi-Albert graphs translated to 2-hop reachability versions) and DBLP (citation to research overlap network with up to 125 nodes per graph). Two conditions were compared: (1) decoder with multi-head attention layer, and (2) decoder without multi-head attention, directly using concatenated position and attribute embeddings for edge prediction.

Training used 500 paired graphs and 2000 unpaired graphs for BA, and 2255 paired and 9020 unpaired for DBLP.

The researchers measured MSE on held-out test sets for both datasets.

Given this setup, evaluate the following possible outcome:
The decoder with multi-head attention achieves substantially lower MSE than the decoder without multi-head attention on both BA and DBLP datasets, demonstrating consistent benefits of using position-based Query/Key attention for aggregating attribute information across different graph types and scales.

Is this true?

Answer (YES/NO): NO